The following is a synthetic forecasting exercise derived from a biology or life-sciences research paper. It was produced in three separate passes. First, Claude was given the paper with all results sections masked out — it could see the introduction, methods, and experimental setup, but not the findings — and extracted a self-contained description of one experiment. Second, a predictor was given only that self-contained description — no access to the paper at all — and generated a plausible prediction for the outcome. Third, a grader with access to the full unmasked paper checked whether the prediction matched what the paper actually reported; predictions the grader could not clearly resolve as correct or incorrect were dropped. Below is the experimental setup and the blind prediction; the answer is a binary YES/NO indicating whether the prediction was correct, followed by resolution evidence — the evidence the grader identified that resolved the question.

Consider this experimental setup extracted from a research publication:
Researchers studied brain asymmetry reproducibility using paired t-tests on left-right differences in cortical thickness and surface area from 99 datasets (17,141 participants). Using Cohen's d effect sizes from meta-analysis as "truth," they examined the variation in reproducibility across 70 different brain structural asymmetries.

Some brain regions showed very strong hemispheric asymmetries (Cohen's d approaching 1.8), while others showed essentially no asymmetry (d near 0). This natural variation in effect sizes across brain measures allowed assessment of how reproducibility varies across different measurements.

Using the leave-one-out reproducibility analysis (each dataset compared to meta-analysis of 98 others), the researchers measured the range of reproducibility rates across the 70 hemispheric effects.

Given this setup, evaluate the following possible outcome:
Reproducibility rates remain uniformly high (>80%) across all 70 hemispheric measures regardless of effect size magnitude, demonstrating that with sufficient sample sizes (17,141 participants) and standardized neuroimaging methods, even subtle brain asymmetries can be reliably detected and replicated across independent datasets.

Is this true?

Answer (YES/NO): NO